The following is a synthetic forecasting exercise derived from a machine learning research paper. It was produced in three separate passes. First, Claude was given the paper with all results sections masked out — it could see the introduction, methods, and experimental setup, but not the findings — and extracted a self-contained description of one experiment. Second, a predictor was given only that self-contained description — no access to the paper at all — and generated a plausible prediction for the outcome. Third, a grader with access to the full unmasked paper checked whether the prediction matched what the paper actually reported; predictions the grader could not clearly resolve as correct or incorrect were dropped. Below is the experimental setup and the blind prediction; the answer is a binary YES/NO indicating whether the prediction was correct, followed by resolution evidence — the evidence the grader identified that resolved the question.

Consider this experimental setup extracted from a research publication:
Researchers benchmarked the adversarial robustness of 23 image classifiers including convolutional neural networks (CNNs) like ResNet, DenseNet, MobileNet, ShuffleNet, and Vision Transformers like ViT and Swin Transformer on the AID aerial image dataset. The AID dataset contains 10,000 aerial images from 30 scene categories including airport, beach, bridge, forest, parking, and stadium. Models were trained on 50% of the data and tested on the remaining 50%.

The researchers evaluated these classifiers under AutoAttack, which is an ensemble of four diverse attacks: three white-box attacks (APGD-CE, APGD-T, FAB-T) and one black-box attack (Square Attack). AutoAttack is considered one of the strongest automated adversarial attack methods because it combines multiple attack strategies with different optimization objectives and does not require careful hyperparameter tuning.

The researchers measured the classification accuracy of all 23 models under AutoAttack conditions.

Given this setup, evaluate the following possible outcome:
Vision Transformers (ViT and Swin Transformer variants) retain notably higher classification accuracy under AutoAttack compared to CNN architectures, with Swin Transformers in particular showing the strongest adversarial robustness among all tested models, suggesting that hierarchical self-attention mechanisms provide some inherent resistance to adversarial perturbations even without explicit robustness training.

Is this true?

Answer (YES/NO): NO